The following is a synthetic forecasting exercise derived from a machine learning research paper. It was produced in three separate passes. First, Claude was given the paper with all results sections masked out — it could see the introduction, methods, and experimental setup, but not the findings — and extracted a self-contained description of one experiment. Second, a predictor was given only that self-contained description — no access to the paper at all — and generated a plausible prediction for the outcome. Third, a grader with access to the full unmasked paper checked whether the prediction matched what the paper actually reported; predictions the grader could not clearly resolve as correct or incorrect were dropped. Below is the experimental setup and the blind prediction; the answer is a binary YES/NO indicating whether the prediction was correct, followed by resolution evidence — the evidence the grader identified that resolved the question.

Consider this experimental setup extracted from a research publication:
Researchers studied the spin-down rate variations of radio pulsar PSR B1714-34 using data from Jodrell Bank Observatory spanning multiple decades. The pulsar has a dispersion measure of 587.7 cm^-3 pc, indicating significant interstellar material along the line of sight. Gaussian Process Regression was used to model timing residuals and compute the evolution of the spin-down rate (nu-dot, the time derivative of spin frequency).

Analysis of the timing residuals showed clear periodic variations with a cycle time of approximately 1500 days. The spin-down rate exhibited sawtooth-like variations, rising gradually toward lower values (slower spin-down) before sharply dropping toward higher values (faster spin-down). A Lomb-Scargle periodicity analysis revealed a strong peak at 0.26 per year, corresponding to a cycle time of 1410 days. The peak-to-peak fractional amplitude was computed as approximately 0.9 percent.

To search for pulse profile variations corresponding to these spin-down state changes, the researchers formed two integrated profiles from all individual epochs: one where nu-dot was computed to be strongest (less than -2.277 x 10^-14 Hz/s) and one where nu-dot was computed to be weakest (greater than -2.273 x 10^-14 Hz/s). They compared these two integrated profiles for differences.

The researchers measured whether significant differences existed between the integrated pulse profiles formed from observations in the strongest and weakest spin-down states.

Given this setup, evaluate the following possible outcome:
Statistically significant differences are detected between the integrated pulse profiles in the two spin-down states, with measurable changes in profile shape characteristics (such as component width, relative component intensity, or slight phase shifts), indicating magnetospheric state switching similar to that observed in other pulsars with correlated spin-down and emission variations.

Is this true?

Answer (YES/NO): NO